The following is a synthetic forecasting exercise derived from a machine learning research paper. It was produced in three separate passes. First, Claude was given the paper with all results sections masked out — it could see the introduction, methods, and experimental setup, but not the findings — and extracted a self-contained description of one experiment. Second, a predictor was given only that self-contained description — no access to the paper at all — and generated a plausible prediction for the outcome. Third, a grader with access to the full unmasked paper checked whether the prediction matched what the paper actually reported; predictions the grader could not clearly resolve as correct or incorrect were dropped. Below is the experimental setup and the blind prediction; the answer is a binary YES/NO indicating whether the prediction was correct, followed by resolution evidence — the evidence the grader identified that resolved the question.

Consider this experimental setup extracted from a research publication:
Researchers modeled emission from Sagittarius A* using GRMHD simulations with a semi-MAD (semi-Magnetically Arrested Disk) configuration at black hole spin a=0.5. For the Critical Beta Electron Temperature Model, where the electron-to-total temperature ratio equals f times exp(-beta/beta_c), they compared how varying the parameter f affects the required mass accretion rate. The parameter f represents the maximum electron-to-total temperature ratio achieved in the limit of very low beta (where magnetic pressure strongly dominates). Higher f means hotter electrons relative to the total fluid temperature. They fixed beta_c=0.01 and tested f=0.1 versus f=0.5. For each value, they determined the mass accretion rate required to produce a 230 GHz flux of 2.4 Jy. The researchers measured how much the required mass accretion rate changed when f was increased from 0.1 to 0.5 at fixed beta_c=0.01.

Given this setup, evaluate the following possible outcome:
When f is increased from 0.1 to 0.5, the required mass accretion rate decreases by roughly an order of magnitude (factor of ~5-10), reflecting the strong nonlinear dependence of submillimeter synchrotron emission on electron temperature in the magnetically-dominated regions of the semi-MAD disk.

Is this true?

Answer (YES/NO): NO